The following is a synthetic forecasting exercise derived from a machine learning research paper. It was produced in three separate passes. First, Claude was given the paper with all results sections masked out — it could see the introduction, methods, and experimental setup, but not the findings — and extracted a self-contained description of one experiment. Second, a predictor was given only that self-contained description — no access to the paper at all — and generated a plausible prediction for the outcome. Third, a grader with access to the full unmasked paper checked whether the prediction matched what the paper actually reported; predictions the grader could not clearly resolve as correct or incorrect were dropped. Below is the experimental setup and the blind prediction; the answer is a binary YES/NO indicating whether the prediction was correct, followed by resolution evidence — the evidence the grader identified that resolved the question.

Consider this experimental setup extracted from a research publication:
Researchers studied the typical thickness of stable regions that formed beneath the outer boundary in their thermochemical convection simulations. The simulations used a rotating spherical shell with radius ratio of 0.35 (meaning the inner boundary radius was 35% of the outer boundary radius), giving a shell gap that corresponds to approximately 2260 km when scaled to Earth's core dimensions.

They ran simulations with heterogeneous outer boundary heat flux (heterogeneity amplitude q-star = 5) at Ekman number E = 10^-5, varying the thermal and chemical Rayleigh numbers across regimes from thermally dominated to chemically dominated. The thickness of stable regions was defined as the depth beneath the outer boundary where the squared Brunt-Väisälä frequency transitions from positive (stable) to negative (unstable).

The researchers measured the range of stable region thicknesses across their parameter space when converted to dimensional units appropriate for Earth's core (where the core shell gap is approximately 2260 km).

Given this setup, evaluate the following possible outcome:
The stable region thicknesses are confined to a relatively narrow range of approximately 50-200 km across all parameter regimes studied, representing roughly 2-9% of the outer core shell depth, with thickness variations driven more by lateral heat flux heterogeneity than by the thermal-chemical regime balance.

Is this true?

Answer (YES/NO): NO